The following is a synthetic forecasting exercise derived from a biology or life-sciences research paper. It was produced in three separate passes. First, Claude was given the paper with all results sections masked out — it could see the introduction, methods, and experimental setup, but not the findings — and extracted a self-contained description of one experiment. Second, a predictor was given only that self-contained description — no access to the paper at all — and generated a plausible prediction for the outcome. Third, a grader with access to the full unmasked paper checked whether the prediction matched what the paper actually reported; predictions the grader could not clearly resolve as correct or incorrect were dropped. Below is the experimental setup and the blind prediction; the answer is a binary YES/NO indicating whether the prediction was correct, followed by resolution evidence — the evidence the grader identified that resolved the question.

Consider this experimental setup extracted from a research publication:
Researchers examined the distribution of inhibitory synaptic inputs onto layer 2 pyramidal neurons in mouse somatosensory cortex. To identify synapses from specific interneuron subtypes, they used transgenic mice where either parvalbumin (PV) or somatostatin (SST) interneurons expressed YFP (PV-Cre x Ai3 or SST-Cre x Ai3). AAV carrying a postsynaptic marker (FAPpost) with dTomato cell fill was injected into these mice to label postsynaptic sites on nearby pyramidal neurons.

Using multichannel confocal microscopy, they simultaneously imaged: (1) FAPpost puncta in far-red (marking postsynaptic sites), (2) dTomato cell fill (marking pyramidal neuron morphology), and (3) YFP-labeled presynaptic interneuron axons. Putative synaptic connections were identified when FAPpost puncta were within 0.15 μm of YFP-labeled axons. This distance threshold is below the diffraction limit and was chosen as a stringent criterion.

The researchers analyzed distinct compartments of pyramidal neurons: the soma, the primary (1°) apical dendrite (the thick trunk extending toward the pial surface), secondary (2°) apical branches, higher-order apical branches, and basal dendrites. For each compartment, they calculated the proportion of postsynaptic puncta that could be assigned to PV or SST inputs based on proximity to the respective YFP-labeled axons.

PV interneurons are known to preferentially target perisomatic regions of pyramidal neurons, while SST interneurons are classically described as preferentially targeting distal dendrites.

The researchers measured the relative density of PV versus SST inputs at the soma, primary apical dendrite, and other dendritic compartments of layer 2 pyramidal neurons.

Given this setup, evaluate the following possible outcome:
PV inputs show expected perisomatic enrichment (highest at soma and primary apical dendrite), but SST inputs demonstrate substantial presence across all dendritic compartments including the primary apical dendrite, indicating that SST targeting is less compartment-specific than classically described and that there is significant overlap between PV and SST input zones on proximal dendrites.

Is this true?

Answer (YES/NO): NO